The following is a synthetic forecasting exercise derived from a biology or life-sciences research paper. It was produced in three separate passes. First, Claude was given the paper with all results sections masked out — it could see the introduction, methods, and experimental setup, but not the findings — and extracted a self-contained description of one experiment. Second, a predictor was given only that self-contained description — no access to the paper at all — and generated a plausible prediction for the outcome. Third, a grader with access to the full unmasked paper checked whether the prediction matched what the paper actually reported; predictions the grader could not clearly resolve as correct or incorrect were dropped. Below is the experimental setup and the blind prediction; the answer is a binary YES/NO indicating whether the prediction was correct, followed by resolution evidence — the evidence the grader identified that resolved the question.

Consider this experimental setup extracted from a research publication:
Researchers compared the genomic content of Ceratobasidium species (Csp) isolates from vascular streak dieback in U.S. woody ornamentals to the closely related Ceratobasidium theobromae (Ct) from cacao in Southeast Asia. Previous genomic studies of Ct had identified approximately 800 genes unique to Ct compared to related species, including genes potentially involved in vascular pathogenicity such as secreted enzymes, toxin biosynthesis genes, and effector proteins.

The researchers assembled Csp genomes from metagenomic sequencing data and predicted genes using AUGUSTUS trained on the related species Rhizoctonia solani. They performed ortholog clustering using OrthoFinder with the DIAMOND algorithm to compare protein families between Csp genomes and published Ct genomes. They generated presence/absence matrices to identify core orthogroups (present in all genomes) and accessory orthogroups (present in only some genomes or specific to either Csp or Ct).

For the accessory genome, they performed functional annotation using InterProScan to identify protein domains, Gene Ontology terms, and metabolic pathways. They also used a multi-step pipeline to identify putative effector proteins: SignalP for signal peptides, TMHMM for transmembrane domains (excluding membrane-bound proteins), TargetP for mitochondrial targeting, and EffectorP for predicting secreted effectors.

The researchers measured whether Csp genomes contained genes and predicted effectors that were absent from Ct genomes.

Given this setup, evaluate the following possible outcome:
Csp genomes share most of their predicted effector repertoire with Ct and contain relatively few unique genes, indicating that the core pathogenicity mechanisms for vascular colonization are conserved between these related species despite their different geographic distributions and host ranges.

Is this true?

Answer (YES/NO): NO